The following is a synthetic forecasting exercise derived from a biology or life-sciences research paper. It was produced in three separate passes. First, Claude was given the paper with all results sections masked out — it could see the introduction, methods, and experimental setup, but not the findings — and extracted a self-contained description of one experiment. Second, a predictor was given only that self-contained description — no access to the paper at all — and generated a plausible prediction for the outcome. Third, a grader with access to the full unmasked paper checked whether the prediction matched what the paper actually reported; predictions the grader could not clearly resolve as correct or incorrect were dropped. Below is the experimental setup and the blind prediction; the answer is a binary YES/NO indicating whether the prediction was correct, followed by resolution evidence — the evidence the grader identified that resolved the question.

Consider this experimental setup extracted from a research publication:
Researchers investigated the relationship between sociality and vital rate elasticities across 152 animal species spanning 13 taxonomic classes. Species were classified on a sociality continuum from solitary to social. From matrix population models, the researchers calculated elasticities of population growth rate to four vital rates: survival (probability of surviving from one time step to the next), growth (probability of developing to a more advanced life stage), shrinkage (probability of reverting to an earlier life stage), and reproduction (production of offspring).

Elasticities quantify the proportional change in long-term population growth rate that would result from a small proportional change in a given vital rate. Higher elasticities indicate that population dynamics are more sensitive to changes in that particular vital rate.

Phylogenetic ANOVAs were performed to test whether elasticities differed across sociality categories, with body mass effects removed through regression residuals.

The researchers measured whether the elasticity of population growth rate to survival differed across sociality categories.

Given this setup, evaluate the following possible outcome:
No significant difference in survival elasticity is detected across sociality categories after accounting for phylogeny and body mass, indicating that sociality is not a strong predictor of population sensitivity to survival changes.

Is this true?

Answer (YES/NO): NO